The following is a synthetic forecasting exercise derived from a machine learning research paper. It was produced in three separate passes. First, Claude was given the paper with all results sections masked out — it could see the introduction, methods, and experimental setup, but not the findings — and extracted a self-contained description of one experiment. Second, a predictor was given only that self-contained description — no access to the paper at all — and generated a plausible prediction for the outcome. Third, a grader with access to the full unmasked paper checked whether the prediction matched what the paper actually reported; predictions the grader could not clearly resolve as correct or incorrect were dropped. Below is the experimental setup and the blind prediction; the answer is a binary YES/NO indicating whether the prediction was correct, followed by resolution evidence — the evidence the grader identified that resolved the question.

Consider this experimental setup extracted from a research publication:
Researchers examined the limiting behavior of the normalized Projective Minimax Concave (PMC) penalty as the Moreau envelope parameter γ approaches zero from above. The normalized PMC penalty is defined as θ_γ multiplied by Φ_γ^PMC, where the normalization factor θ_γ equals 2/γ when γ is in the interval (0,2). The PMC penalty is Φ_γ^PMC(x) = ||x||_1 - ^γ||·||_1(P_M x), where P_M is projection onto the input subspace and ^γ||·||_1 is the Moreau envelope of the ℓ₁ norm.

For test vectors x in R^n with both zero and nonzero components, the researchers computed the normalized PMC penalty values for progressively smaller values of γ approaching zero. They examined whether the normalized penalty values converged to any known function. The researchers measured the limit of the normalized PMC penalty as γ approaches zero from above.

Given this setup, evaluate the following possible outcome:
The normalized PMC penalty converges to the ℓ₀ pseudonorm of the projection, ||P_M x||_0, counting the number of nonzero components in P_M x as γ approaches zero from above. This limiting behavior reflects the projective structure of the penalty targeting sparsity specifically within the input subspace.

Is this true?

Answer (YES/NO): NO